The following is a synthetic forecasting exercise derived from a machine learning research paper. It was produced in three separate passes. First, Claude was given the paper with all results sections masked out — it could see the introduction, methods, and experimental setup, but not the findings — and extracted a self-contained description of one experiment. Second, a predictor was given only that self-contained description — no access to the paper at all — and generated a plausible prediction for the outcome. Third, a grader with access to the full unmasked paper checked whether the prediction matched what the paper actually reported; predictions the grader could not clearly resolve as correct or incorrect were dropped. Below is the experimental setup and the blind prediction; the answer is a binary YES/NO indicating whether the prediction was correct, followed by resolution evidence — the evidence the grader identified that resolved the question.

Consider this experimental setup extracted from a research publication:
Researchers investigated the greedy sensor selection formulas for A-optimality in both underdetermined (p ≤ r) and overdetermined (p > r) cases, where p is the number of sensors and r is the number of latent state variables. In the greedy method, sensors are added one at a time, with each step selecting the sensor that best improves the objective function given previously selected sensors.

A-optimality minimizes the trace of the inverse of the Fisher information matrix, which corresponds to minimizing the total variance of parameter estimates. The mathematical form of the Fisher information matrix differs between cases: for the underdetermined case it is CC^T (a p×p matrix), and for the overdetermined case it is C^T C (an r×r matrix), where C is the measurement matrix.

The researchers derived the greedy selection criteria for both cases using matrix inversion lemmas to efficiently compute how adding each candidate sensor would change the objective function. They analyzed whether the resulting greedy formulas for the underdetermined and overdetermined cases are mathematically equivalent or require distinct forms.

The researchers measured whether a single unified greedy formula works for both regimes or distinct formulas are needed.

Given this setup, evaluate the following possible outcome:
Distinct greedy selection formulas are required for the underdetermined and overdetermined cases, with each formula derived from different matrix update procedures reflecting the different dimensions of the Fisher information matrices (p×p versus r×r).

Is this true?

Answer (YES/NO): YES